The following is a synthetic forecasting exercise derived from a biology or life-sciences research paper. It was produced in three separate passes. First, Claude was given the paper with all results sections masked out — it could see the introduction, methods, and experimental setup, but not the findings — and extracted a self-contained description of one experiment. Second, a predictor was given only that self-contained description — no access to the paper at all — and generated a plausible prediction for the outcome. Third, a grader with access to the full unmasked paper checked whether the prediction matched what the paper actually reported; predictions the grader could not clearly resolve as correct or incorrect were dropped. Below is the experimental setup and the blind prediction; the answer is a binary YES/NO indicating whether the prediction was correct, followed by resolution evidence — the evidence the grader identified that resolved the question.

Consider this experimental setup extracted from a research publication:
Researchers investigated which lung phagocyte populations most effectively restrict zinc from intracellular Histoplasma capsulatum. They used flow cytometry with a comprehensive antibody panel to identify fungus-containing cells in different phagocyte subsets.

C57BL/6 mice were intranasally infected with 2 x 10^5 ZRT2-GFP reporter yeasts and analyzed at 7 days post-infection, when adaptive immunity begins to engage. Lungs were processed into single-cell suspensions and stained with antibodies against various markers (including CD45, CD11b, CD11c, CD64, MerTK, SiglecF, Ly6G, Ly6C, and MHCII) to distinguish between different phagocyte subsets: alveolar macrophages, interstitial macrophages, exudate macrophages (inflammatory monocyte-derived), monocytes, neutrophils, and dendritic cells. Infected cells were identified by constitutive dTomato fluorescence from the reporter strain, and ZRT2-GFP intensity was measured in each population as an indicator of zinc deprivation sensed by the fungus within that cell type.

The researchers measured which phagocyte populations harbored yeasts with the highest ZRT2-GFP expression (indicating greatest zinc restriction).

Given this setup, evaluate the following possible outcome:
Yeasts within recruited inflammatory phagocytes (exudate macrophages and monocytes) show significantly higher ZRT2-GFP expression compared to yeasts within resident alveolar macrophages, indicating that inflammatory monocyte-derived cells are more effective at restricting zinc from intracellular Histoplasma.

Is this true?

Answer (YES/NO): NO